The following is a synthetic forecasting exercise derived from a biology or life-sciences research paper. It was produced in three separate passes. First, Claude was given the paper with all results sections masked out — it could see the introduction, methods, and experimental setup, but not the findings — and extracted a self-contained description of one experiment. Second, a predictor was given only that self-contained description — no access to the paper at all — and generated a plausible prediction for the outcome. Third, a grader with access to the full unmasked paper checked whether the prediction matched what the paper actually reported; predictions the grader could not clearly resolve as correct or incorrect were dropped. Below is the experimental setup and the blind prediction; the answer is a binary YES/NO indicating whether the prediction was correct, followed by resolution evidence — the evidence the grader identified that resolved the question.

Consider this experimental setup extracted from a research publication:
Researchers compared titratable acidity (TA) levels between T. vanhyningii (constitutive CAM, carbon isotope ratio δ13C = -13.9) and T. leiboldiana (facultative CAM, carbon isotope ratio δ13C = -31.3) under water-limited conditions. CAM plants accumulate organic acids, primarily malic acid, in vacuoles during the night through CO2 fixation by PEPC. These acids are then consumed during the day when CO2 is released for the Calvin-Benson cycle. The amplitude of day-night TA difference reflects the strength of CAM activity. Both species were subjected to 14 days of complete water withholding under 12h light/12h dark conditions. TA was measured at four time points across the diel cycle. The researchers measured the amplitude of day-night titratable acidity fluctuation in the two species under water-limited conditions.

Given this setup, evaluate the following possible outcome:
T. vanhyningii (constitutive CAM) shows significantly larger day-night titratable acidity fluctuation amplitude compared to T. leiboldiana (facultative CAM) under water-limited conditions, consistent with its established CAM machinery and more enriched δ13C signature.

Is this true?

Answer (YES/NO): YES